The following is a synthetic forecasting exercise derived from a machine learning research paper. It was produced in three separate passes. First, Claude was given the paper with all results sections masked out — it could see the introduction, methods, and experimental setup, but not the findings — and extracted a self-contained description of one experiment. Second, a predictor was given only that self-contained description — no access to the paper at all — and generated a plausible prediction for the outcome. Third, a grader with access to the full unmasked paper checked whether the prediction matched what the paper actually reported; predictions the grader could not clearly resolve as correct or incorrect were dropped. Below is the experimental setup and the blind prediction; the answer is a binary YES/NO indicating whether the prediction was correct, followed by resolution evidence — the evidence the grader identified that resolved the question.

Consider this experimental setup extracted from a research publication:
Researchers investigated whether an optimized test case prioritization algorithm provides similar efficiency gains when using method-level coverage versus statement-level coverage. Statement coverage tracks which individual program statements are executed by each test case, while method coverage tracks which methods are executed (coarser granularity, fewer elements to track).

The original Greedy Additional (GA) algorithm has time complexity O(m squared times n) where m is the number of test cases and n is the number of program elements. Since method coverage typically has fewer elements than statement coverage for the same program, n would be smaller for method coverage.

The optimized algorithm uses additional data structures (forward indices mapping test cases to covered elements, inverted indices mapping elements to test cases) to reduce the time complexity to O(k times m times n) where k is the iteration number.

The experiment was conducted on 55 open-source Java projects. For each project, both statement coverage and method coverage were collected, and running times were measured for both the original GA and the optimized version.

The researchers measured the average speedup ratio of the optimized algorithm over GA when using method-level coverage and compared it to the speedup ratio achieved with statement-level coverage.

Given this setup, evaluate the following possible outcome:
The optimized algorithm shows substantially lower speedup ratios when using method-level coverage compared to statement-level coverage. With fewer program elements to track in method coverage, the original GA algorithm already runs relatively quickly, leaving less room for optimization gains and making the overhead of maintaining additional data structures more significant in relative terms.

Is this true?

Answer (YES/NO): NO